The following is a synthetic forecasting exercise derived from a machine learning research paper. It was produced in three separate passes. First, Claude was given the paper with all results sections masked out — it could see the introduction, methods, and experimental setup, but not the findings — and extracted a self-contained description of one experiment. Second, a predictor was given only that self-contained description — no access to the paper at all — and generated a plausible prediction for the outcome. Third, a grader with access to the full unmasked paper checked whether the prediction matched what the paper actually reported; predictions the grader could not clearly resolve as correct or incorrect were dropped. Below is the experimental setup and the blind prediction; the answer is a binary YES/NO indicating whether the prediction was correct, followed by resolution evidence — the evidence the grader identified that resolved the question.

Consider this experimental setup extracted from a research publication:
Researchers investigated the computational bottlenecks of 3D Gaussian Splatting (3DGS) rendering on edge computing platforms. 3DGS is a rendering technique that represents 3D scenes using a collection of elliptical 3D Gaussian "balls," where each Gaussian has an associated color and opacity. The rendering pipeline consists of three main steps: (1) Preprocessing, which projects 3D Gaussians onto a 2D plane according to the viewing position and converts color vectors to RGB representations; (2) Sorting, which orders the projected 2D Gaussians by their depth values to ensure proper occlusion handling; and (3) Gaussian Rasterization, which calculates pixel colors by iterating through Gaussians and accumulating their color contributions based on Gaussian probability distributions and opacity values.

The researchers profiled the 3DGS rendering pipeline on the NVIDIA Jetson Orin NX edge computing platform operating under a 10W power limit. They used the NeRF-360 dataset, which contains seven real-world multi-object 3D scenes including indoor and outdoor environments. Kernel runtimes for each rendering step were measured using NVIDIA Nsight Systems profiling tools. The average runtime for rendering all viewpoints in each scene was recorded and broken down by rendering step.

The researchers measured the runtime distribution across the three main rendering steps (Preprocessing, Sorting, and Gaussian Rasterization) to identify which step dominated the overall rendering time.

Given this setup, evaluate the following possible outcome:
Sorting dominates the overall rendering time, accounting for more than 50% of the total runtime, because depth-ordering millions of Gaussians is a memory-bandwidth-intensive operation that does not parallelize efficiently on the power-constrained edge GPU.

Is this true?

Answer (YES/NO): NO